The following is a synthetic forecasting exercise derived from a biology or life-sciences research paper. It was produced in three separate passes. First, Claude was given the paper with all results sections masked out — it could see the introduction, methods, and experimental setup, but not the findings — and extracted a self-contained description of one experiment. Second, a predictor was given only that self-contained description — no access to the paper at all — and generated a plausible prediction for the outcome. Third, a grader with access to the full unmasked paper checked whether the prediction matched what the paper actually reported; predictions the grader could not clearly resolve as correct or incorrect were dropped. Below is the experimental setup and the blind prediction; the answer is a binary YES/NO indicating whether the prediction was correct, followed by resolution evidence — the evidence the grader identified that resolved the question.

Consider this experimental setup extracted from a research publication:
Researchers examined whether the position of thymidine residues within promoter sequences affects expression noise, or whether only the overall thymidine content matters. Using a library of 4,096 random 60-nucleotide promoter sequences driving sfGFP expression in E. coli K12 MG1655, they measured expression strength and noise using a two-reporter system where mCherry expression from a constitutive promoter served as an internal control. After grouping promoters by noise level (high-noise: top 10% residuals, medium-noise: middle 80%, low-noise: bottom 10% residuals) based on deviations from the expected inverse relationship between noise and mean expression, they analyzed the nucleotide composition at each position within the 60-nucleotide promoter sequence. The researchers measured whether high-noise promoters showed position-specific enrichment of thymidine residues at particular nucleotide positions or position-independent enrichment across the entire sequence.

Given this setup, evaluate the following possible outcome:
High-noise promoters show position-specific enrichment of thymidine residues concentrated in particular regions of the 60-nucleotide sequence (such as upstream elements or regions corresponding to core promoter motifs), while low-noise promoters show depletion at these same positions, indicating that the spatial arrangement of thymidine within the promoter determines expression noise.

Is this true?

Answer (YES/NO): NO